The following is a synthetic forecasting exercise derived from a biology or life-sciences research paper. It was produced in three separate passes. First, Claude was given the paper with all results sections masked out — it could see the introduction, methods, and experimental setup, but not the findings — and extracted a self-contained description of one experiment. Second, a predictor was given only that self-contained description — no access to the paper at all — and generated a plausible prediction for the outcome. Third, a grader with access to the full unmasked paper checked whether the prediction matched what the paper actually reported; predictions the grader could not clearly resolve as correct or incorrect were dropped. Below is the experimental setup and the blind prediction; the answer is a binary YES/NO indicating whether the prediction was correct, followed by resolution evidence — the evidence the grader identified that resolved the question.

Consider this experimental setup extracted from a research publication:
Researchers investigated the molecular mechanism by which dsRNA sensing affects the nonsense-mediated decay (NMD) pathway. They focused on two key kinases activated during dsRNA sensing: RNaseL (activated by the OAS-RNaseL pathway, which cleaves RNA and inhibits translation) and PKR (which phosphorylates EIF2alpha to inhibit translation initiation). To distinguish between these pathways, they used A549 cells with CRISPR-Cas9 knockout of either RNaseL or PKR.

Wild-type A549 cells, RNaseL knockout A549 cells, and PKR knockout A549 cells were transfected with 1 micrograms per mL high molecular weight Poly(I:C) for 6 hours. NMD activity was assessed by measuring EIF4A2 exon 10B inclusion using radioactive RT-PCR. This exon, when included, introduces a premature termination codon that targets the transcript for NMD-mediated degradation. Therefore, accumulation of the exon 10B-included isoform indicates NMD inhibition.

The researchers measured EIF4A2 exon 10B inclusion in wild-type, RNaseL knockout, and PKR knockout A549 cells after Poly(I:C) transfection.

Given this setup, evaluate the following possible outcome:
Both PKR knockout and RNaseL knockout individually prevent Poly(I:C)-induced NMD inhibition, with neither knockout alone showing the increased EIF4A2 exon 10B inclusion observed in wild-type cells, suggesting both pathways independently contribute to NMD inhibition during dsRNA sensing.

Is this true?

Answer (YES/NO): NO